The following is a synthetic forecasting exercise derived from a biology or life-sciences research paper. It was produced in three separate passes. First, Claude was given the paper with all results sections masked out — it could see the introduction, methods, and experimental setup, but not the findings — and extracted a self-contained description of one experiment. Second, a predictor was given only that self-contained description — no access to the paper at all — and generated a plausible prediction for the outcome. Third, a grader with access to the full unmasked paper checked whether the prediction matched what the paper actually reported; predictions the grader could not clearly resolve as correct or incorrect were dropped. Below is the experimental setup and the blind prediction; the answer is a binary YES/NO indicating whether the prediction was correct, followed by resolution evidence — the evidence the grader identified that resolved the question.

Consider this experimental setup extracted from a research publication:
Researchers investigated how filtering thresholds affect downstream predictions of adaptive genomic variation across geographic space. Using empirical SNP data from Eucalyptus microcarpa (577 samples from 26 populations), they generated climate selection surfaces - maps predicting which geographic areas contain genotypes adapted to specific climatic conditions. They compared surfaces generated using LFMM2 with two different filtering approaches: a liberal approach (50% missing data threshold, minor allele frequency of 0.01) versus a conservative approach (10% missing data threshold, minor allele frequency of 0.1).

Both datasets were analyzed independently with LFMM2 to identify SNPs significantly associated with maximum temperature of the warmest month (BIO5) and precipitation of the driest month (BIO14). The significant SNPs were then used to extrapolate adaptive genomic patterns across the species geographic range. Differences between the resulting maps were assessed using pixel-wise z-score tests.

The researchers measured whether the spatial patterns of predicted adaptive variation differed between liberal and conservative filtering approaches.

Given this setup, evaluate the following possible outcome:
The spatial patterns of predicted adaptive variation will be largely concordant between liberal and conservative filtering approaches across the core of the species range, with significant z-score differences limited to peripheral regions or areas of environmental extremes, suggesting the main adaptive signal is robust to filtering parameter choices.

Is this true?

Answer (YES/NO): NO